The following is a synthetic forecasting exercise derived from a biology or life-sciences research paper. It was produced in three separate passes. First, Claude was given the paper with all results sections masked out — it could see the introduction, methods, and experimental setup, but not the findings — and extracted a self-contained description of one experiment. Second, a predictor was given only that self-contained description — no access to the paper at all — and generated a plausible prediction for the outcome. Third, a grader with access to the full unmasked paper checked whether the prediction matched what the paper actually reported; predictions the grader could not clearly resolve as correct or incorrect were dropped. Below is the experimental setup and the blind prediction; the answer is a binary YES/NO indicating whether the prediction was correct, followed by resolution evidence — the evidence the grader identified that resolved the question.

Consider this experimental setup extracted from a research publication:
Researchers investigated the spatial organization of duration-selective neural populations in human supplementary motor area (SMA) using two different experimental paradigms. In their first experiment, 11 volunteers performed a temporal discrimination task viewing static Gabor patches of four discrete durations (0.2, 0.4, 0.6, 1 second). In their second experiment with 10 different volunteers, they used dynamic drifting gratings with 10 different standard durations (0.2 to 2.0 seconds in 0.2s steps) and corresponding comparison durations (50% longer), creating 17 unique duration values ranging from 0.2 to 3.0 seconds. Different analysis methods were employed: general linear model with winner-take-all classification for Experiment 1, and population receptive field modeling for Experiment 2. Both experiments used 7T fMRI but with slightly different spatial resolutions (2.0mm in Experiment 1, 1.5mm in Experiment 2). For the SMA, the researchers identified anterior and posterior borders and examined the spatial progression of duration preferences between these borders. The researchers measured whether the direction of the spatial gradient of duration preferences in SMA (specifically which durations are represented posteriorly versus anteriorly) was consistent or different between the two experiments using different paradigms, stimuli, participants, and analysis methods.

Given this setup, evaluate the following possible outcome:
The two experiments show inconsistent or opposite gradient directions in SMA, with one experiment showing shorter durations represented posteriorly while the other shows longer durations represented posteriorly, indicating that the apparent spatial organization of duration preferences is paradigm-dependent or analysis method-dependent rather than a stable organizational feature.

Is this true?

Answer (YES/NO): NO